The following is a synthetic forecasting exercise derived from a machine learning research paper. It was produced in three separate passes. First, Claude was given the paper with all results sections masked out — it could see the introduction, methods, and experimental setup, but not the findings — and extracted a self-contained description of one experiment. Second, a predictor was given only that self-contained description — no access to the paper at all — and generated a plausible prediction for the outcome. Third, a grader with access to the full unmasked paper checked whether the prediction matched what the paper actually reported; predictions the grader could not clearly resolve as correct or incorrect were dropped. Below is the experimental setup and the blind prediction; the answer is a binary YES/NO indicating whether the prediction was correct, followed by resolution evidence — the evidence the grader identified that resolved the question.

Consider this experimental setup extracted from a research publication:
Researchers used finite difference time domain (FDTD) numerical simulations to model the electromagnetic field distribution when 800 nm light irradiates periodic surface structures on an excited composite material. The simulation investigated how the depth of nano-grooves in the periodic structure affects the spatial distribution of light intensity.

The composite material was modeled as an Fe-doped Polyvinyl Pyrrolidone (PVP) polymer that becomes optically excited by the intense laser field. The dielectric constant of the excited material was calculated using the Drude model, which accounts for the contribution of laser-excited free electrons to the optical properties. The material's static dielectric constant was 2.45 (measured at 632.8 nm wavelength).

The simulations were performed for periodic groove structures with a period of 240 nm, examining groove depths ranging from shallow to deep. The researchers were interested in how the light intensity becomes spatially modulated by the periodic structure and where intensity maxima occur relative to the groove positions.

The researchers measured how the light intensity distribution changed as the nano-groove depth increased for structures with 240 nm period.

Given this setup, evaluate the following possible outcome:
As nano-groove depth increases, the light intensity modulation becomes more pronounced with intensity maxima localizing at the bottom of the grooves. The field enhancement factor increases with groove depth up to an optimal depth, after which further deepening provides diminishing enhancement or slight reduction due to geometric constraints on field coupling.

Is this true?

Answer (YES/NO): NO